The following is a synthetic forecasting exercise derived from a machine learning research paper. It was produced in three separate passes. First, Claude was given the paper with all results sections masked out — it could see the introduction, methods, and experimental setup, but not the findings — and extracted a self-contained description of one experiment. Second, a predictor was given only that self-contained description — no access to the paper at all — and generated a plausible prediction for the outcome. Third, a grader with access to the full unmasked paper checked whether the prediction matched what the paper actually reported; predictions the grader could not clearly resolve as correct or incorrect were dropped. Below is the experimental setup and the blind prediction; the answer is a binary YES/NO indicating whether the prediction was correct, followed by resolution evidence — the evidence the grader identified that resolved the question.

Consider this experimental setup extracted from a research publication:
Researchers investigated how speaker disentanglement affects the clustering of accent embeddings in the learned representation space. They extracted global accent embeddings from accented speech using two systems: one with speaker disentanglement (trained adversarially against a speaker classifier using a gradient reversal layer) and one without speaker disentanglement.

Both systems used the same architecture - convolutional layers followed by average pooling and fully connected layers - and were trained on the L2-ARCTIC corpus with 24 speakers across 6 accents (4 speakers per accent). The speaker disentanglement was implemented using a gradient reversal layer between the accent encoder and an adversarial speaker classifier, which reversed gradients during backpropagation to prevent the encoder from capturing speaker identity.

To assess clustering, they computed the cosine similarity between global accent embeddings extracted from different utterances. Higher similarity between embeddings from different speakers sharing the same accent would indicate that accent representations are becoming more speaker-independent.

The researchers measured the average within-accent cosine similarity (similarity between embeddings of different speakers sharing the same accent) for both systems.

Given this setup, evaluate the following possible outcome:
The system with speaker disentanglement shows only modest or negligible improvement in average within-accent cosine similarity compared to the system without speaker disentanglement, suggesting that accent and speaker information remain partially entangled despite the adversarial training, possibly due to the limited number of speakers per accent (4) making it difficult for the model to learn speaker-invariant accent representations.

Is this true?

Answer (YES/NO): NO